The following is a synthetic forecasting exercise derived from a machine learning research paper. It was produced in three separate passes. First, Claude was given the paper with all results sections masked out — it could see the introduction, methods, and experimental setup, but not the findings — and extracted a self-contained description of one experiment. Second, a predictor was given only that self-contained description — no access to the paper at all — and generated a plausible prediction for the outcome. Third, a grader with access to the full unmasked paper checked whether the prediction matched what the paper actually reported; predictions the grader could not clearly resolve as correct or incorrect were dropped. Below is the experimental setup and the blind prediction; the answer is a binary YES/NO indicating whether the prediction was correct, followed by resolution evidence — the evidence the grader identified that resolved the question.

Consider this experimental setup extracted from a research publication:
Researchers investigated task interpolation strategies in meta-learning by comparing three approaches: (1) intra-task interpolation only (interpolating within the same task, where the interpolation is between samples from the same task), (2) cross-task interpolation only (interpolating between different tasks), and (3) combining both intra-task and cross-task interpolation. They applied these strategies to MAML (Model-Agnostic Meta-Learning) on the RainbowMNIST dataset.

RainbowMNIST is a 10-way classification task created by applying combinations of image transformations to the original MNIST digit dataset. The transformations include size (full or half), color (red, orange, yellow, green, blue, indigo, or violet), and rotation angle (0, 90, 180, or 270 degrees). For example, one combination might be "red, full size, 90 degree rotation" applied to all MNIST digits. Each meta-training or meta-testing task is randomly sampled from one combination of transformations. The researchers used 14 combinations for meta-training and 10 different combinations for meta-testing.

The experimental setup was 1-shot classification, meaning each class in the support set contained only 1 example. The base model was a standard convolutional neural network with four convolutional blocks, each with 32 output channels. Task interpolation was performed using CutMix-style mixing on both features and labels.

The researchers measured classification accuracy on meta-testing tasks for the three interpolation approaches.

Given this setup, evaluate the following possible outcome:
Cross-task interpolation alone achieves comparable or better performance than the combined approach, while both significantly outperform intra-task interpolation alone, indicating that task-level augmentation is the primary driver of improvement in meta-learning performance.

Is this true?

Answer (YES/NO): YES